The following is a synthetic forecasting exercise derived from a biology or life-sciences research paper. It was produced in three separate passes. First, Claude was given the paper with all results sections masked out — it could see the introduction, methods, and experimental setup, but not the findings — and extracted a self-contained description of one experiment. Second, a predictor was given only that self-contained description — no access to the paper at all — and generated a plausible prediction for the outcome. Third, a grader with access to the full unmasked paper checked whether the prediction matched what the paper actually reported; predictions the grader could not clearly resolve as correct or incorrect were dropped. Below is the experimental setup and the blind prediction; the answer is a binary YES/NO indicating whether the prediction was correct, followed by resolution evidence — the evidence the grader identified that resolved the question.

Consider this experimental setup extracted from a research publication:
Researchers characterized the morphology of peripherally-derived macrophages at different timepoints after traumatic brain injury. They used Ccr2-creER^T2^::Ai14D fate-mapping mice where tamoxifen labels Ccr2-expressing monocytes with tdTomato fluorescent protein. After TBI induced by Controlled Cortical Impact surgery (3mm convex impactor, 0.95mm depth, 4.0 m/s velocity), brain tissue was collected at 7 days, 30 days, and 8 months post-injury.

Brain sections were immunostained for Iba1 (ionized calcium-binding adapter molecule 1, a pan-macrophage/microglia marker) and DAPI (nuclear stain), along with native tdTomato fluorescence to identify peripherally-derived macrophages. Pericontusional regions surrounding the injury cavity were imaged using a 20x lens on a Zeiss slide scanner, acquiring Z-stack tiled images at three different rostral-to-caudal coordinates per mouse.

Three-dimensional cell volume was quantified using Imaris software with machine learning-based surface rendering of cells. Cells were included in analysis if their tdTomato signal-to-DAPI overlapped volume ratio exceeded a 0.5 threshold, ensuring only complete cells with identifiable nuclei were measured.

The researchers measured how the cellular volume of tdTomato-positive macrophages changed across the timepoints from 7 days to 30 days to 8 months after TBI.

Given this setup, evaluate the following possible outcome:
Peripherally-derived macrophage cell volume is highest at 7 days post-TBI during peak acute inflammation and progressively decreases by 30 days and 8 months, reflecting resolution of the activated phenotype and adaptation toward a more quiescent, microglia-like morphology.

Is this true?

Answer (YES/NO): YES